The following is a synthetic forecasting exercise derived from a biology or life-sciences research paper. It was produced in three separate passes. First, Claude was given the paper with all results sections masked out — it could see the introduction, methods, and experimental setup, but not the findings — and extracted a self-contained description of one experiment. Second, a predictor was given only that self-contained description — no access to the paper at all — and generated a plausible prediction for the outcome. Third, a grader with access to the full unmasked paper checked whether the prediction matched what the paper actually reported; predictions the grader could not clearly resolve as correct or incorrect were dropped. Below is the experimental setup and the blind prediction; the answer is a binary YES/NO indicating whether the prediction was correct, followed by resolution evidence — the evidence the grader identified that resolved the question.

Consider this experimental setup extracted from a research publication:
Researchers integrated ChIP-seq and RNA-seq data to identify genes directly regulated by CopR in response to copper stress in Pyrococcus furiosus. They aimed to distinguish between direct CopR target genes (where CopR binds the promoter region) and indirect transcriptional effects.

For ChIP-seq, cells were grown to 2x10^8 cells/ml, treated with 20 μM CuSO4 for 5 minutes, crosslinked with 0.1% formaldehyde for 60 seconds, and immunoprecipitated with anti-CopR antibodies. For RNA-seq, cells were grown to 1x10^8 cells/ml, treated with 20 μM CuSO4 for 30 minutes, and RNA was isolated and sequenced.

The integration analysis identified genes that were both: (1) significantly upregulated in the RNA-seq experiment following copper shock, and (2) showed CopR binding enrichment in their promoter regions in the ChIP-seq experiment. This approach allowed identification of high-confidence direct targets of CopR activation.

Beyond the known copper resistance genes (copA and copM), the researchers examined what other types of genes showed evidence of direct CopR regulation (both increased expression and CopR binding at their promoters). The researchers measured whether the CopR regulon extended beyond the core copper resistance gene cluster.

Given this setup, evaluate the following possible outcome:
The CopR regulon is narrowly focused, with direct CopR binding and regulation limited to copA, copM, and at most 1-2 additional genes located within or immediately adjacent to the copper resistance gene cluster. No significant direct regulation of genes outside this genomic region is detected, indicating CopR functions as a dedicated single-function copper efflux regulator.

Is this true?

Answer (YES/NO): NO